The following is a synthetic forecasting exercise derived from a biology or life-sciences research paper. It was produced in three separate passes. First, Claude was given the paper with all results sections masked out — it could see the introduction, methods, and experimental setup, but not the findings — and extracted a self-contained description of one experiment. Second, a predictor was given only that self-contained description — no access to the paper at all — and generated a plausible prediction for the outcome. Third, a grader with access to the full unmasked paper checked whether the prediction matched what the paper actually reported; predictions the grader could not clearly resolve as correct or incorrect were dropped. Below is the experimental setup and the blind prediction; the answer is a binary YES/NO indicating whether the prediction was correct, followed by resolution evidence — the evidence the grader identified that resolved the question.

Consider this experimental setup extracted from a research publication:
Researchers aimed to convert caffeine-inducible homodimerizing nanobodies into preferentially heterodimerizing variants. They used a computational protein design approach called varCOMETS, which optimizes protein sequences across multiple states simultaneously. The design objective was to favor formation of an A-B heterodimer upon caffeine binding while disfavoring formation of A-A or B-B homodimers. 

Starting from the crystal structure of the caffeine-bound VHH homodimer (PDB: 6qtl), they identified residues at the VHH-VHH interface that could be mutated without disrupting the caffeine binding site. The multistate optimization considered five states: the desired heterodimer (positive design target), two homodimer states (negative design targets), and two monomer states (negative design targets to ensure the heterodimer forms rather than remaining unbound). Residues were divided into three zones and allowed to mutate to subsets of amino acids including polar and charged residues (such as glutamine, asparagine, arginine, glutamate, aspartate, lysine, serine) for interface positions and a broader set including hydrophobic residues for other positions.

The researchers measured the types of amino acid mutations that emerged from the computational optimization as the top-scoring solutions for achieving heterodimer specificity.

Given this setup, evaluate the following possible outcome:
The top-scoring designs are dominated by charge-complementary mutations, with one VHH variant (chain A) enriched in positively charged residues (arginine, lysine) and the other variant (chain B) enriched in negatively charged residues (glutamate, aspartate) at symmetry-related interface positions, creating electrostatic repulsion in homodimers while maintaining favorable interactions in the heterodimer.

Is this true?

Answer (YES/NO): YES